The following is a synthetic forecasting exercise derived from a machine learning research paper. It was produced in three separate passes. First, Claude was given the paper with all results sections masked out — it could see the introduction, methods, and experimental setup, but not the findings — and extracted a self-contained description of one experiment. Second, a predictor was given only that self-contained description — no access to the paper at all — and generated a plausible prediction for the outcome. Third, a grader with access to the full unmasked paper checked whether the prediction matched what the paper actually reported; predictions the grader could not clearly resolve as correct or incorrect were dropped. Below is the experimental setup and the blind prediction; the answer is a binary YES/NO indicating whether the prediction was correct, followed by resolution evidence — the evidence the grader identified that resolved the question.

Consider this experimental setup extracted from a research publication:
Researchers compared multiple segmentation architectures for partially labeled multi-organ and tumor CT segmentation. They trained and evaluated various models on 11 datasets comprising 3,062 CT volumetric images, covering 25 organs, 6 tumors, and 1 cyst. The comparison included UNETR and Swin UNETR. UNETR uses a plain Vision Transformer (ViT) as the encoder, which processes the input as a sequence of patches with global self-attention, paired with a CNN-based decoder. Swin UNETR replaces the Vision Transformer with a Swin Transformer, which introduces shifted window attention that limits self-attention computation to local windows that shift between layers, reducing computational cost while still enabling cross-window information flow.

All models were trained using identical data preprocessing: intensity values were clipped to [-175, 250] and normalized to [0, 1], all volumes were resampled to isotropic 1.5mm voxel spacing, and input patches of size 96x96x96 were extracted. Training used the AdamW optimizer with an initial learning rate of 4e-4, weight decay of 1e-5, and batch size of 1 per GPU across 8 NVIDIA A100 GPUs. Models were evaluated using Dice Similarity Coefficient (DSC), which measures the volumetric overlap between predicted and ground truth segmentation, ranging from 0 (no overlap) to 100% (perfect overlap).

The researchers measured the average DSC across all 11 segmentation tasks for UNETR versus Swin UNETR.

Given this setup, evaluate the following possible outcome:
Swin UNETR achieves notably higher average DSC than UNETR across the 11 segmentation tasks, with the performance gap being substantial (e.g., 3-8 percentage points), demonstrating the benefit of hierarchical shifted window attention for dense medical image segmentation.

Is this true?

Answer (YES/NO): YES